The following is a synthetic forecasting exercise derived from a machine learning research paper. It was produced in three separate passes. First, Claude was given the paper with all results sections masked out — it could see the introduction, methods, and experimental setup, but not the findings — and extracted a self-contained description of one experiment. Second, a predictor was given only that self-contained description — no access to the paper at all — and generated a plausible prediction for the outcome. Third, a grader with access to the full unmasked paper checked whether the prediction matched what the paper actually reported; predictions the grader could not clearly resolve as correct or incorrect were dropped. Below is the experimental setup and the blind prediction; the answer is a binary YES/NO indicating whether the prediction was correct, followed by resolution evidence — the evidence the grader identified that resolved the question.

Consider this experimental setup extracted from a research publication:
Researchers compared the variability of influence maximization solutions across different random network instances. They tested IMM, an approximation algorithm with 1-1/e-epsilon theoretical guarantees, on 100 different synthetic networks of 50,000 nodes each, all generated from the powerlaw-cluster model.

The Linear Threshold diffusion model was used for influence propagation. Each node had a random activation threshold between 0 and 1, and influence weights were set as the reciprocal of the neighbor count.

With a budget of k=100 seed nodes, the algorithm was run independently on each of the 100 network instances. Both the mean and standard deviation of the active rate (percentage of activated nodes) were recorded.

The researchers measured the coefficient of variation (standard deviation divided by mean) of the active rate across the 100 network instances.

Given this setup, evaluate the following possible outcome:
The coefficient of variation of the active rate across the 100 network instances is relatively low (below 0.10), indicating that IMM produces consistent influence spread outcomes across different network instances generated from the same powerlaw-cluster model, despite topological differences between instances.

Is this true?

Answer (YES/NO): YES